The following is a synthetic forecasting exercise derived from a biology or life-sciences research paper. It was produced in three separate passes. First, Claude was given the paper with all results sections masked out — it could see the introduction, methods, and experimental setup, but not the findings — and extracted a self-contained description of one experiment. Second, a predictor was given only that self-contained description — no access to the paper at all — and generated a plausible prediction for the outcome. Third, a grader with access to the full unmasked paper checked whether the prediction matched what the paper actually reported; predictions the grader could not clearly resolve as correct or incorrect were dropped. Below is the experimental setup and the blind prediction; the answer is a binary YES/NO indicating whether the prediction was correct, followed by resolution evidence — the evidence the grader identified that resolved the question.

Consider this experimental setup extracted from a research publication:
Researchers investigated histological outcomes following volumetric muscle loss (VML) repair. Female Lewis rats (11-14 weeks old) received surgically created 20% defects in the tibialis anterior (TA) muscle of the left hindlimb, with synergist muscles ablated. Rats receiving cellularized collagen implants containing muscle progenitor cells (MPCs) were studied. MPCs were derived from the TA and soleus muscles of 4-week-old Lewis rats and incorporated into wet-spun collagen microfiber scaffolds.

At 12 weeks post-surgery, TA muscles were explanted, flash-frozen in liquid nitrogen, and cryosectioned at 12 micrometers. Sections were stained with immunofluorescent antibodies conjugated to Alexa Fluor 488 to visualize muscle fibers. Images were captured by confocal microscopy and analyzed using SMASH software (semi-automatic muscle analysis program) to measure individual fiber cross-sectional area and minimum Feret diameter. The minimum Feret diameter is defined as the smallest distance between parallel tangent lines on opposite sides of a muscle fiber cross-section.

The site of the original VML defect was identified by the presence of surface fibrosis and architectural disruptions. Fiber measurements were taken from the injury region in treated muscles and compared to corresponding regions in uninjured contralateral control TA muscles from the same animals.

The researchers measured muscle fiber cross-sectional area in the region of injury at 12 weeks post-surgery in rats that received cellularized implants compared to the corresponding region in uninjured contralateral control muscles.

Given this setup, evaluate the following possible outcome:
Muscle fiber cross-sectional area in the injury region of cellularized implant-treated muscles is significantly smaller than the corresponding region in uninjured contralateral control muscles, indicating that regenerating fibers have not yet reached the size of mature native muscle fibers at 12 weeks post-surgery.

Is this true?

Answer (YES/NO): NO